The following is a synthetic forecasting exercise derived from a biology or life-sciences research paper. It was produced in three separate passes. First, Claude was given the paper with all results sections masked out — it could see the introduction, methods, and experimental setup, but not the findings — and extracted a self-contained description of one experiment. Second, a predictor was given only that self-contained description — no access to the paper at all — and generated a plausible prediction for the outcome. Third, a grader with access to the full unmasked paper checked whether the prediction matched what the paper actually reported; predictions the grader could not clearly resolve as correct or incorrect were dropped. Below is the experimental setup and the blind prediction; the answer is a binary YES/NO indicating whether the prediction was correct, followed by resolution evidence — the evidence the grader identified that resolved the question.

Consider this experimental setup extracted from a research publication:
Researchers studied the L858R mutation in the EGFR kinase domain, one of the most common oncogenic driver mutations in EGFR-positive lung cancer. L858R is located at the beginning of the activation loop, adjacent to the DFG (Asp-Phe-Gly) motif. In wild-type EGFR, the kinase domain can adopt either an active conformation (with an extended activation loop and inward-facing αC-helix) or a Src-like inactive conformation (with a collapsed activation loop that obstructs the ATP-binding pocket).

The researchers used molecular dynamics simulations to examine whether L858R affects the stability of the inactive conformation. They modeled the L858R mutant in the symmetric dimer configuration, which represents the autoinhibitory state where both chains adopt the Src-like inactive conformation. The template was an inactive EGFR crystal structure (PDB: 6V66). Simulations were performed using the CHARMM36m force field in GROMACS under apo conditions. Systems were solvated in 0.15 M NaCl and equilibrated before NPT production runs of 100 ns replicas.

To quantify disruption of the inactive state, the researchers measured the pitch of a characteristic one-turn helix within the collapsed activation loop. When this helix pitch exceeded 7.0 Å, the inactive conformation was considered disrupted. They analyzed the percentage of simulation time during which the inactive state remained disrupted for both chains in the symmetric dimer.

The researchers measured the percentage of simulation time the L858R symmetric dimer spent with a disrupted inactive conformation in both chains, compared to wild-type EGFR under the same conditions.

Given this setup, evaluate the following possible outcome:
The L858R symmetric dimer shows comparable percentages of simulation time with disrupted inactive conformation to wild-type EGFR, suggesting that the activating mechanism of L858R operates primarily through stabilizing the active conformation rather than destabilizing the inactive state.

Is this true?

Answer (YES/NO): NO